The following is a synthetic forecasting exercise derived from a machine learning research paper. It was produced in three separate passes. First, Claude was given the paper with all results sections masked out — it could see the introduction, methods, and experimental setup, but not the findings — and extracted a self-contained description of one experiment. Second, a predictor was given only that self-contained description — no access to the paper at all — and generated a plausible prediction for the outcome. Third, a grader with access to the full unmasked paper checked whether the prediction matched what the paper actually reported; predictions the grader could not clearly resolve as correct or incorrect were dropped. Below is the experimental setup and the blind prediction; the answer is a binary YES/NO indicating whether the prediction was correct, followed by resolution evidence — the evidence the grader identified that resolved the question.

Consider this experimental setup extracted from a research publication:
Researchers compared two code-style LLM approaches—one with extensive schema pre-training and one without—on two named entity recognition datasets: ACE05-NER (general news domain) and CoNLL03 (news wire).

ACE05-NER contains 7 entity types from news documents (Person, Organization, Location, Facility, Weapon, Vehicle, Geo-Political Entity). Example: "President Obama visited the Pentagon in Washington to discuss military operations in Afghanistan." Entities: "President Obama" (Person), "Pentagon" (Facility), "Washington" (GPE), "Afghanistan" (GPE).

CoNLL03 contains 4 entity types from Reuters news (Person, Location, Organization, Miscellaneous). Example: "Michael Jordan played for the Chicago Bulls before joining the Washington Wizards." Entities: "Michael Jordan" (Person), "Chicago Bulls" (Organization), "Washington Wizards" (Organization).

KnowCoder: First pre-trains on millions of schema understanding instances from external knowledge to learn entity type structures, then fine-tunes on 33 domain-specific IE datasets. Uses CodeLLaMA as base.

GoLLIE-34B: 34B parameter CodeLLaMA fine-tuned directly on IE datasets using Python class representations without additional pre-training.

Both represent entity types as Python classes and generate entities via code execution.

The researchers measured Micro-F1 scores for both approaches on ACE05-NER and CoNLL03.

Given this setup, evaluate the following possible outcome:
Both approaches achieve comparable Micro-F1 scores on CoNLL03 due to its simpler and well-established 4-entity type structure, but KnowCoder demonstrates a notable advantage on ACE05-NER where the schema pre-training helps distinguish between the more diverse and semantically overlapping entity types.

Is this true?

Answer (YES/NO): NO